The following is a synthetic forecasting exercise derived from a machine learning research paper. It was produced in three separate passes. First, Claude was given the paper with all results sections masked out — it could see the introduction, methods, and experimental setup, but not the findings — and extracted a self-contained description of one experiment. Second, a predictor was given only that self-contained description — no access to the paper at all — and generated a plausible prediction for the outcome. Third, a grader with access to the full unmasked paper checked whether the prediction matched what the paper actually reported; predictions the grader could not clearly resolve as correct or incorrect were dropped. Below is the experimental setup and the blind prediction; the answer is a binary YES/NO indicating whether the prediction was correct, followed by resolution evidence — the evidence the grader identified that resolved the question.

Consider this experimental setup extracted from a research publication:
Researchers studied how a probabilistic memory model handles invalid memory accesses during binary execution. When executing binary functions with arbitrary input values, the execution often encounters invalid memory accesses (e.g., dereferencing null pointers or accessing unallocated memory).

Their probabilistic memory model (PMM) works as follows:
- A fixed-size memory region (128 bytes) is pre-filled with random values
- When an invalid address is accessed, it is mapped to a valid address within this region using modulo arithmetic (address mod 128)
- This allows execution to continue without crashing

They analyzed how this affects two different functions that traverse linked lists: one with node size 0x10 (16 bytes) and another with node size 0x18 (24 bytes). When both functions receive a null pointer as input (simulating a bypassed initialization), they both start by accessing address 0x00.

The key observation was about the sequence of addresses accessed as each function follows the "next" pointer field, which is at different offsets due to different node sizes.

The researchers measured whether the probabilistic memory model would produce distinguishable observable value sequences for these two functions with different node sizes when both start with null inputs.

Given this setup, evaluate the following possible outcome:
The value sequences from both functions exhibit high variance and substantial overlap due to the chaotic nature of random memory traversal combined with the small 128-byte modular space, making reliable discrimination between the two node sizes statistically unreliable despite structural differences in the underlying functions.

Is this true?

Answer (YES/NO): NO